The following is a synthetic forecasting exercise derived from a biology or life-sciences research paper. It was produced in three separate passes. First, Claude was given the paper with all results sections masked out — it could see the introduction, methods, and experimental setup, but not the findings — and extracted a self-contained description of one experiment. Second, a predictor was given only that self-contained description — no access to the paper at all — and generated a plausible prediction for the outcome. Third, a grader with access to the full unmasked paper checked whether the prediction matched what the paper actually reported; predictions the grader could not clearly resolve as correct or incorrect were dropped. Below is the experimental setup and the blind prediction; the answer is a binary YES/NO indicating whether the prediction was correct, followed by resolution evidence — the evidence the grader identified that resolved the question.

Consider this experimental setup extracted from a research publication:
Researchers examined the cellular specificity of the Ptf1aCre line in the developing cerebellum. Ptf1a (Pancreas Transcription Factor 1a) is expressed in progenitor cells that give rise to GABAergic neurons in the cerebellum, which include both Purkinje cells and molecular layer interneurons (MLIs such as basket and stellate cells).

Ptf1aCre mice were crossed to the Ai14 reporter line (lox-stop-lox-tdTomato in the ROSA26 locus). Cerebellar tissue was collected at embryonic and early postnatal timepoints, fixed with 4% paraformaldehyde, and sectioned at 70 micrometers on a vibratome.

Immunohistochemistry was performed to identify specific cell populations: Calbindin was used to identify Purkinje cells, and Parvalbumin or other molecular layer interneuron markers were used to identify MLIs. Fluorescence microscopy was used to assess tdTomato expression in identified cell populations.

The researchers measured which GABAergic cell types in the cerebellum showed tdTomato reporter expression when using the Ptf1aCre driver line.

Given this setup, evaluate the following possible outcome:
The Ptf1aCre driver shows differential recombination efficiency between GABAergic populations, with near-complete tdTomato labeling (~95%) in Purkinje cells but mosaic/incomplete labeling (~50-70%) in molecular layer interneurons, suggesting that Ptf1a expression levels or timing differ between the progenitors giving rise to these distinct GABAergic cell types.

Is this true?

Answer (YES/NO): NO